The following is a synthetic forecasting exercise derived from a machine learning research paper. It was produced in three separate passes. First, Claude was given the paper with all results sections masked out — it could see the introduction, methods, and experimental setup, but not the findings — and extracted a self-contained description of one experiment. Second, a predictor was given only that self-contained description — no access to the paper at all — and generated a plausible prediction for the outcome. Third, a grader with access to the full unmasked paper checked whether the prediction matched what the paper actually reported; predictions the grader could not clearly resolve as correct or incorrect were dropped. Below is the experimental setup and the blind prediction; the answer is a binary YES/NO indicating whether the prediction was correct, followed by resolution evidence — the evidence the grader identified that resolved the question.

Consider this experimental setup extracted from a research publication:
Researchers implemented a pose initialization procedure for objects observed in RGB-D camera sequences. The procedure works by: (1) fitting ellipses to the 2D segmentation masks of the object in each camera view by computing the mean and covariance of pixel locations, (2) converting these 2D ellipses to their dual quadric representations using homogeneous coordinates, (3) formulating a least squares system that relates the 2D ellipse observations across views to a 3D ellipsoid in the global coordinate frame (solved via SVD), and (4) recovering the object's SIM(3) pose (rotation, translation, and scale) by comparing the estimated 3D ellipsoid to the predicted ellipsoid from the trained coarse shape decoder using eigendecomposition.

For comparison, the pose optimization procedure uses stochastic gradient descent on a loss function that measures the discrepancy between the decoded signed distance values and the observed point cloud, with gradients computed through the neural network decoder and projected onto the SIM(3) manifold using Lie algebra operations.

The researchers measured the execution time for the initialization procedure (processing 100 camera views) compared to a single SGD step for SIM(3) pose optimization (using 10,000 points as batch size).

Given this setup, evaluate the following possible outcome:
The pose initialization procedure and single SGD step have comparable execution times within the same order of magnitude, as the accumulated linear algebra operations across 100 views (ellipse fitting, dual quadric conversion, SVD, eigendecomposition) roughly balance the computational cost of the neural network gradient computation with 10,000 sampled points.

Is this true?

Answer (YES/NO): NO